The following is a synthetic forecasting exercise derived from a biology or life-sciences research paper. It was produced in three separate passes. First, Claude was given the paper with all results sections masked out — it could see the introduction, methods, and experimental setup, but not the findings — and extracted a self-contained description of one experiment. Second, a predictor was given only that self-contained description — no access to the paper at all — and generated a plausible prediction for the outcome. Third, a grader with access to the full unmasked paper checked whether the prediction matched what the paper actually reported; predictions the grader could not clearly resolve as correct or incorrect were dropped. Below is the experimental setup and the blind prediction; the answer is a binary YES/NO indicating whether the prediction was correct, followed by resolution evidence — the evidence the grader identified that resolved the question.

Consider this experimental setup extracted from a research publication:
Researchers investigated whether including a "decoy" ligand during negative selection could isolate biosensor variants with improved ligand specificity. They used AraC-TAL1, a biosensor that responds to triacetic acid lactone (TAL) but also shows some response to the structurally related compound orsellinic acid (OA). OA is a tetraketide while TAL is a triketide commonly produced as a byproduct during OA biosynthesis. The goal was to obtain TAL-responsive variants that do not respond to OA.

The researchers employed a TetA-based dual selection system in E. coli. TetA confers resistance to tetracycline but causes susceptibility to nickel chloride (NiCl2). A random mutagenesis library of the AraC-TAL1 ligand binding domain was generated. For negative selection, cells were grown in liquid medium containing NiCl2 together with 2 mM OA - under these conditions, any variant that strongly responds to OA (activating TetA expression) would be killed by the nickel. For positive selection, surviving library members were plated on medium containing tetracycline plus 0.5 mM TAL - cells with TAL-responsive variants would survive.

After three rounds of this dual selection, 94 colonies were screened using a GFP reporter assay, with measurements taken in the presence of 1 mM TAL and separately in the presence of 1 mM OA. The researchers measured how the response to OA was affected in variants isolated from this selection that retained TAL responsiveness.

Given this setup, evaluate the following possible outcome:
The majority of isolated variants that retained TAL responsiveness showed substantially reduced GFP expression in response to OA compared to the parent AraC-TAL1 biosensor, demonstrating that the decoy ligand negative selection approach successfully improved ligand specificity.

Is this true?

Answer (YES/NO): NO